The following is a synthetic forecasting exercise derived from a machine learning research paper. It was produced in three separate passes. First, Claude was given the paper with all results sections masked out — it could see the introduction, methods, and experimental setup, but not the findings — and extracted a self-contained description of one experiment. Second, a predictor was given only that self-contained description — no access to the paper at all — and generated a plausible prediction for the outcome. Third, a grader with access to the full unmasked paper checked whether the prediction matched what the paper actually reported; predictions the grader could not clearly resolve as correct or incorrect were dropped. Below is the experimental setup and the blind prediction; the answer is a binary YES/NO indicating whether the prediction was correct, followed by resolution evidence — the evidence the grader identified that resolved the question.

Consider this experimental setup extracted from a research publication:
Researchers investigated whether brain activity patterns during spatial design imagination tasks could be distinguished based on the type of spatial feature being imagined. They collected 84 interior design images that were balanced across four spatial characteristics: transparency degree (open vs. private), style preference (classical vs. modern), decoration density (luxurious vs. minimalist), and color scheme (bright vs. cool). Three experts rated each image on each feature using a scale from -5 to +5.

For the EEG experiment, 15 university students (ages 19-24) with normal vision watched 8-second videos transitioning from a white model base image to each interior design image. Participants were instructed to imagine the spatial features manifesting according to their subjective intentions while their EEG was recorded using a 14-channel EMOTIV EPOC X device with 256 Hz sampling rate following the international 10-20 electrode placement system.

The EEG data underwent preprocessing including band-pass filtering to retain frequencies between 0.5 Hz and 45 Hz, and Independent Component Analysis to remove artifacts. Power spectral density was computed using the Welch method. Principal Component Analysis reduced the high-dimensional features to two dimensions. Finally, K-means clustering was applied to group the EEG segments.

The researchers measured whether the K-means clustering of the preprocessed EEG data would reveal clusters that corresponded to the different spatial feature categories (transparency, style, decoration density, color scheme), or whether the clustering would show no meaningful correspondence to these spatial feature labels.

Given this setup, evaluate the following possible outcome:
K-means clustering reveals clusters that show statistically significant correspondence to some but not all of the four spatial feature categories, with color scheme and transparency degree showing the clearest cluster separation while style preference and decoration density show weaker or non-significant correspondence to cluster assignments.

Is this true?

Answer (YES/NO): NO